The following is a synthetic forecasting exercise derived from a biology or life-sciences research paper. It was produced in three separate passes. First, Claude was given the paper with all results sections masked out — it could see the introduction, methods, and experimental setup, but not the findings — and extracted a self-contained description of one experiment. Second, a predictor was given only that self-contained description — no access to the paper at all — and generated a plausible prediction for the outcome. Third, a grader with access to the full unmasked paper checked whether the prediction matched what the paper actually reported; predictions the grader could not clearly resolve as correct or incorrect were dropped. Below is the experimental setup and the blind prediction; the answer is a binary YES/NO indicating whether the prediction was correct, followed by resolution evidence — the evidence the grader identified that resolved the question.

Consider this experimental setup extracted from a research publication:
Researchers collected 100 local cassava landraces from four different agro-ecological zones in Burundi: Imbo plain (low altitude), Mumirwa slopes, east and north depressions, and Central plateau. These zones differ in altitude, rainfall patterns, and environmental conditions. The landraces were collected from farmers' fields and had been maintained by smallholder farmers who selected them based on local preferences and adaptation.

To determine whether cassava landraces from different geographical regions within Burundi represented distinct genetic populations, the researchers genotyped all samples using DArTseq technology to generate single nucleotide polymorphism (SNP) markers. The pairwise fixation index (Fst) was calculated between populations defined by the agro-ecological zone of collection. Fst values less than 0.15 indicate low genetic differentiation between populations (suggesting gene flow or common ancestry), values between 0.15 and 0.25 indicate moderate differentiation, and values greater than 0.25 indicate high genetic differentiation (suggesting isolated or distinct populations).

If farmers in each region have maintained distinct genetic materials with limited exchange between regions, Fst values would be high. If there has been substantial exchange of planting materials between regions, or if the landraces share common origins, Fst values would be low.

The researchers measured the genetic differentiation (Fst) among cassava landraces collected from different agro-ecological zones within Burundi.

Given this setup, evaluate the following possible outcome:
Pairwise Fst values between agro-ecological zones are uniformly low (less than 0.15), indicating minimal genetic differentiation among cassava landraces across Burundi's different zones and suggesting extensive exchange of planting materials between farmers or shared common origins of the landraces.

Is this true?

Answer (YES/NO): YES